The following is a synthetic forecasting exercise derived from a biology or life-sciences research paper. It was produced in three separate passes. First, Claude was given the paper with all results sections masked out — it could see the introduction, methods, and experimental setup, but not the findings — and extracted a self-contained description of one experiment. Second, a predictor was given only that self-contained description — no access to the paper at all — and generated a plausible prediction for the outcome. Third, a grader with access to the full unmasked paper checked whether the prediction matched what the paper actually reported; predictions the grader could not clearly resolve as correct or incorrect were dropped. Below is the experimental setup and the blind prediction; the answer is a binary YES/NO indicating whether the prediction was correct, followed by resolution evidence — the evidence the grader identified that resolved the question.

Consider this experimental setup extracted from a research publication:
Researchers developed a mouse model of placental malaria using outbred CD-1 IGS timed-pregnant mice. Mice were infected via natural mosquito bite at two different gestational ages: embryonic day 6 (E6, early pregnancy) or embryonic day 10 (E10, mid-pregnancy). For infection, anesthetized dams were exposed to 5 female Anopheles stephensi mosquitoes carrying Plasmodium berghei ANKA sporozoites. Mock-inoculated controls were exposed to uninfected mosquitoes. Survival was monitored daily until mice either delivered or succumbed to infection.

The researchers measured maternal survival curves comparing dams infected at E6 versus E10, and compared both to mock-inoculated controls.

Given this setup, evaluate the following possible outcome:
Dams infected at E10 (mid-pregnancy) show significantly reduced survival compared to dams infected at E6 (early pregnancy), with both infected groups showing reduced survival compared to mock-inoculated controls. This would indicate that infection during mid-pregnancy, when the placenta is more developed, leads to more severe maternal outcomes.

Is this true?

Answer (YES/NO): NO